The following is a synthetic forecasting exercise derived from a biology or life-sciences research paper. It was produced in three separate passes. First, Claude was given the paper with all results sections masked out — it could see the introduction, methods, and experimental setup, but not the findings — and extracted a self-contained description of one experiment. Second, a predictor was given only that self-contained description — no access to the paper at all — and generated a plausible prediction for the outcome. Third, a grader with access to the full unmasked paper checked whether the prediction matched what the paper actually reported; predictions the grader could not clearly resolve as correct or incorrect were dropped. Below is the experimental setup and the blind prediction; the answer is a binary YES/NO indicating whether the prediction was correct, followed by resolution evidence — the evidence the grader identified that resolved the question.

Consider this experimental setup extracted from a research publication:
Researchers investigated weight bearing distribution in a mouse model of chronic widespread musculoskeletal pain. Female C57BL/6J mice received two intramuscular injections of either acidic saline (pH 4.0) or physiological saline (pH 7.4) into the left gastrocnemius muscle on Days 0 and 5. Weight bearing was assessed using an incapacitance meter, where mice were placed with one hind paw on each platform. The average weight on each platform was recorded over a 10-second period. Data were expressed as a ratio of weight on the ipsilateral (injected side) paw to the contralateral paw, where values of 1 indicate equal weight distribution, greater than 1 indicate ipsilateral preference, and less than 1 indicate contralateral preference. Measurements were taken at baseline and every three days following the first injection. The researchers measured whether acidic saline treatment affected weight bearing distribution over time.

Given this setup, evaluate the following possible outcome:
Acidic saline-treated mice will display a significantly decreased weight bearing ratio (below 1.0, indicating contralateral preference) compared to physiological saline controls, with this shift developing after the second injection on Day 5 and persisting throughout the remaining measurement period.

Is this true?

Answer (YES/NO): NO